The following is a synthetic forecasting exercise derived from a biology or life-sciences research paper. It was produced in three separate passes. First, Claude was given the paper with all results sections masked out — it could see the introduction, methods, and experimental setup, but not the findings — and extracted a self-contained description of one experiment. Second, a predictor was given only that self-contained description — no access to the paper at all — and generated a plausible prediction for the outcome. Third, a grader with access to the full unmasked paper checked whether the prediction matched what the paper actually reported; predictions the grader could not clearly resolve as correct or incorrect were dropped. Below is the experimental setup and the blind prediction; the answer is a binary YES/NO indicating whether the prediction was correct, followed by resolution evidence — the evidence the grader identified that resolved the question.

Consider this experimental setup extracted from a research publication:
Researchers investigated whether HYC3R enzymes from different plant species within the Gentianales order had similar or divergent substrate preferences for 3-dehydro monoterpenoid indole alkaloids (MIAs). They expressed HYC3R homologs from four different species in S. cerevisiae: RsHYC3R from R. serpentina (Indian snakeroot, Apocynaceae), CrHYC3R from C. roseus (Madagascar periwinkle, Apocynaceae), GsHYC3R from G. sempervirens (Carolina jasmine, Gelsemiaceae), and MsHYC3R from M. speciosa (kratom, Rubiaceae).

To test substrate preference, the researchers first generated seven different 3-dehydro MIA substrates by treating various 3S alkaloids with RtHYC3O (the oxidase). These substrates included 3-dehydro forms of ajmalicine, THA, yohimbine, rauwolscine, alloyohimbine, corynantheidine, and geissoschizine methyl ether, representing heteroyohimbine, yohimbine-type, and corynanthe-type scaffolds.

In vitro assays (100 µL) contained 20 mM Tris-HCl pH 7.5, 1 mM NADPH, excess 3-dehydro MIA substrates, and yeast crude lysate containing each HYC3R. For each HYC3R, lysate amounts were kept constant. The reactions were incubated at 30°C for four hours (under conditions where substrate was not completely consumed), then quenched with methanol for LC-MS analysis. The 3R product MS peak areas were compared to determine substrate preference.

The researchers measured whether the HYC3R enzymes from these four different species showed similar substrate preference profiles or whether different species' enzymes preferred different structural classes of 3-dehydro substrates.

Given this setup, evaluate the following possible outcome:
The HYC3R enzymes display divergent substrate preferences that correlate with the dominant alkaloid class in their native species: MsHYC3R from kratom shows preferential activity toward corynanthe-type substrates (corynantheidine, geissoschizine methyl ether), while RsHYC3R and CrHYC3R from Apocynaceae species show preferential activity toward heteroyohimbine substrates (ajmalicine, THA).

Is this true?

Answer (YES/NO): NO